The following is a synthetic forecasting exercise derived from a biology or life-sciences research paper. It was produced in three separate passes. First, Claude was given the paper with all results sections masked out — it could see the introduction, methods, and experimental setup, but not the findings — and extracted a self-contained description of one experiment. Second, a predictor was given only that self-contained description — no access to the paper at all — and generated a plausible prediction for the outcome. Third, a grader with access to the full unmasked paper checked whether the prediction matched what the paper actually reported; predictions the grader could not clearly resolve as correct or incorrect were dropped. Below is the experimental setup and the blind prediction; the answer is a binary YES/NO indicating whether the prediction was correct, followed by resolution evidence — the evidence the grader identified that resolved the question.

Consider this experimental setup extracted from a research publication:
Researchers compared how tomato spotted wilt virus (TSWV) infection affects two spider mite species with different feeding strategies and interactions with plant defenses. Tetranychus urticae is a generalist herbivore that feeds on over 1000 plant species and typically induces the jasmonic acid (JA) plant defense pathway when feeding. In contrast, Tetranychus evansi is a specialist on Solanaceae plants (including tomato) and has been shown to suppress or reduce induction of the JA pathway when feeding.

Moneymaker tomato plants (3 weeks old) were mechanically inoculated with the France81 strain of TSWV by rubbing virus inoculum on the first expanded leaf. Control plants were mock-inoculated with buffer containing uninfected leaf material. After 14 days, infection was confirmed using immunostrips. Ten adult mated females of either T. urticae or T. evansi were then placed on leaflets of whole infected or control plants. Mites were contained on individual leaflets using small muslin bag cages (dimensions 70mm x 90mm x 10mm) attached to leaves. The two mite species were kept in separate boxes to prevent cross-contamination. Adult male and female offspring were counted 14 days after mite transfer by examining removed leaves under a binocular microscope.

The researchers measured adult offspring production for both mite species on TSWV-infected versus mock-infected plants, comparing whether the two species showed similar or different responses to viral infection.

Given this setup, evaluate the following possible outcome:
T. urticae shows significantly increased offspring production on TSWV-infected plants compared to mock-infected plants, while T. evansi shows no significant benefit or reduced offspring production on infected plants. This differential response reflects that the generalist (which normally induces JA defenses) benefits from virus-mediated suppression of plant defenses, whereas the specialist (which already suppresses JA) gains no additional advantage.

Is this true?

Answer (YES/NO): NO